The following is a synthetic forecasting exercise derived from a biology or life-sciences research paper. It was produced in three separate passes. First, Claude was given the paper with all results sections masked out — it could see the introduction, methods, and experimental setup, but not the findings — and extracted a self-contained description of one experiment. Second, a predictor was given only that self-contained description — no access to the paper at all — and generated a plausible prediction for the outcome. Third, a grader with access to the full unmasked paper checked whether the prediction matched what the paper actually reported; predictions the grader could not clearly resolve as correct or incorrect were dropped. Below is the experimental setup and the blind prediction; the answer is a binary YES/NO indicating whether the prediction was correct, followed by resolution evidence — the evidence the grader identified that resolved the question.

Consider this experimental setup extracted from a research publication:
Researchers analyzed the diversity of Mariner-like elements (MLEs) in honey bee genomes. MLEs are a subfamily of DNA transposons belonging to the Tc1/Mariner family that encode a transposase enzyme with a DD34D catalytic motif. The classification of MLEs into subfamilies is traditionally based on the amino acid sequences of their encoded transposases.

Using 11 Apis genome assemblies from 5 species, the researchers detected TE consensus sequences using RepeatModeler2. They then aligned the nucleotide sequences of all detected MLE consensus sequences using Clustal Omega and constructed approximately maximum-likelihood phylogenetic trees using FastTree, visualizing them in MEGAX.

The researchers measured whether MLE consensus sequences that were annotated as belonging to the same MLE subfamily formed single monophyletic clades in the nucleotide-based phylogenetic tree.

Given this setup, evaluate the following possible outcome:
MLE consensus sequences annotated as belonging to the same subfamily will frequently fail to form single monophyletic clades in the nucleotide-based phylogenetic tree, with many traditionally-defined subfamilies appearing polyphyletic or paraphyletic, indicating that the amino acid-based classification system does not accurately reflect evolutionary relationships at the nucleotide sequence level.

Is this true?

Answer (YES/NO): YES